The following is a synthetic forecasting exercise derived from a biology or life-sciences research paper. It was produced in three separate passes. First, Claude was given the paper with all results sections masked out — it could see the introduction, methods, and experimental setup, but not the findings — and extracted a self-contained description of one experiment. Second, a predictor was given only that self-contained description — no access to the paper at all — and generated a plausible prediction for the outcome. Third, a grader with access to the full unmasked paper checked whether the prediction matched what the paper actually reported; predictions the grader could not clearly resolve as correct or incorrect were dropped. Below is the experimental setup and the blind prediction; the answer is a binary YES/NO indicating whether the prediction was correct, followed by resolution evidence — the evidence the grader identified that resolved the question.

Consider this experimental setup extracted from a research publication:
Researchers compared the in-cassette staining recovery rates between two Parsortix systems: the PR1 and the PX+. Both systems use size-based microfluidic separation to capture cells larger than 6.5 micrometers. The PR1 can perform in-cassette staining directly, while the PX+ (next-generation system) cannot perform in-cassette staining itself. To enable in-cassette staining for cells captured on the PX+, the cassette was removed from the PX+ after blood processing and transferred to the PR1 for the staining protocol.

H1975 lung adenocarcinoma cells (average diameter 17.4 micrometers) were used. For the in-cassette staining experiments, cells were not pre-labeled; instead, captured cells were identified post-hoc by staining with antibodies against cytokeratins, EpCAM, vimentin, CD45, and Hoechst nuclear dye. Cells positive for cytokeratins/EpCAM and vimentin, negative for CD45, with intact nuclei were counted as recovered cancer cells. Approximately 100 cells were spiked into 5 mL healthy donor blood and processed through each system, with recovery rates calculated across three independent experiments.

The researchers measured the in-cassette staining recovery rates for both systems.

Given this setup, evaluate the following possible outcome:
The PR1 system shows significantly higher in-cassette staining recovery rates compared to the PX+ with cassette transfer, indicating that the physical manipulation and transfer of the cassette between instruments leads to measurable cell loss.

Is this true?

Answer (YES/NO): NO